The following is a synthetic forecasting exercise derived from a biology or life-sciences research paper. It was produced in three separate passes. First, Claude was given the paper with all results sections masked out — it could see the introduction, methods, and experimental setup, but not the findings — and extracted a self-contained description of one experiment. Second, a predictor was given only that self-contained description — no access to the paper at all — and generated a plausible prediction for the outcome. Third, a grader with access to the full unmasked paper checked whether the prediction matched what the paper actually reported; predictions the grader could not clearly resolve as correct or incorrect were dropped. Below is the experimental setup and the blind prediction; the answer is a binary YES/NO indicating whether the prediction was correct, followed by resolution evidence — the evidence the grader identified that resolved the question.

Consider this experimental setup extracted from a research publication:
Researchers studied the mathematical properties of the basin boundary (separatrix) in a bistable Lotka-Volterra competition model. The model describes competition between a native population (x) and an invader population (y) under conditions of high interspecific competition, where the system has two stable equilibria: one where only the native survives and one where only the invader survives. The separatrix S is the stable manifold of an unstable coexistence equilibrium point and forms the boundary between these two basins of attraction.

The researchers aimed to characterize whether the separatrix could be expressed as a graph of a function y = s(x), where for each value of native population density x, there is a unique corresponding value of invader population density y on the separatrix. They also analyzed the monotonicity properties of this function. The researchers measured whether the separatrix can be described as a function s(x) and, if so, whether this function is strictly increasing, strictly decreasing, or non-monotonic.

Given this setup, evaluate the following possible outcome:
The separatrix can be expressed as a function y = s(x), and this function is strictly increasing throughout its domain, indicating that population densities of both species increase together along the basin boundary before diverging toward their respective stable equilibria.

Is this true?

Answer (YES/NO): YES